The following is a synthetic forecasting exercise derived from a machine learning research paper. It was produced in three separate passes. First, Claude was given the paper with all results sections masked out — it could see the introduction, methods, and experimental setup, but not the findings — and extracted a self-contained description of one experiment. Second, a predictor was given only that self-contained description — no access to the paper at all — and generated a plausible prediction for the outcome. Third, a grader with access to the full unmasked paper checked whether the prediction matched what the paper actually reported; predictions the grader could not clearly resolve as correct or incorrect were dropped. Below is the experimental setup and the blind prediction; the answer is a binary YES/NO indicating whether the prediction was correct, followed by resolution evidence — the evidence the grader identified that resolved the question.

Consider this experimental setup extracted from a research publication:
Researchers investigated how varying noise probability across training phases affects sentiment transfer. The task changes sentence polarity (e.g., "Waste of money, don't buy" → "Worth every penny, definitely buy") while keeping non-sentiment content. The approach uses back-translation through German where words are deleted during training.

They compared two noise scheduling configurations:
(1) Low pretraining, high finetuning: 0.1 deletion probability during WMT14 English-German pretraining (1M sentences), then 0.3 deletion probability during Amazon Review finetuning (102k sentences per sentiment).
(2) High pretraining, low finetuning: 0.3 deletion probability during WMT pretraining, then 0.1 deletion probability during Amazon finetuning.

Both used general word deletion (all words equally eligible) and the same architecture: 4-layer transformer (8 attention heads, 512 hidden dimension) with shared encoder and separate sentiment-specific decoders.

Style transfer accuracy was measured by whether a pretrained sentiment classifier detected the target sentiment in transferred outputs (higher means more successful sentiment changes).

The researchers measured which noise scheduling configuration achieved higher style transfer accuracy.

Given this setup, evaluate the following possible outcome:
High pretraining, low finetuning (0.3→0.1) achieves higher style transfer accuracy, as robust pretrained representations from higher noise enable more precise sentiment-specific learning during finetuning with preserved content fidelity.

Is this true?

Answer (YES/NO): NO